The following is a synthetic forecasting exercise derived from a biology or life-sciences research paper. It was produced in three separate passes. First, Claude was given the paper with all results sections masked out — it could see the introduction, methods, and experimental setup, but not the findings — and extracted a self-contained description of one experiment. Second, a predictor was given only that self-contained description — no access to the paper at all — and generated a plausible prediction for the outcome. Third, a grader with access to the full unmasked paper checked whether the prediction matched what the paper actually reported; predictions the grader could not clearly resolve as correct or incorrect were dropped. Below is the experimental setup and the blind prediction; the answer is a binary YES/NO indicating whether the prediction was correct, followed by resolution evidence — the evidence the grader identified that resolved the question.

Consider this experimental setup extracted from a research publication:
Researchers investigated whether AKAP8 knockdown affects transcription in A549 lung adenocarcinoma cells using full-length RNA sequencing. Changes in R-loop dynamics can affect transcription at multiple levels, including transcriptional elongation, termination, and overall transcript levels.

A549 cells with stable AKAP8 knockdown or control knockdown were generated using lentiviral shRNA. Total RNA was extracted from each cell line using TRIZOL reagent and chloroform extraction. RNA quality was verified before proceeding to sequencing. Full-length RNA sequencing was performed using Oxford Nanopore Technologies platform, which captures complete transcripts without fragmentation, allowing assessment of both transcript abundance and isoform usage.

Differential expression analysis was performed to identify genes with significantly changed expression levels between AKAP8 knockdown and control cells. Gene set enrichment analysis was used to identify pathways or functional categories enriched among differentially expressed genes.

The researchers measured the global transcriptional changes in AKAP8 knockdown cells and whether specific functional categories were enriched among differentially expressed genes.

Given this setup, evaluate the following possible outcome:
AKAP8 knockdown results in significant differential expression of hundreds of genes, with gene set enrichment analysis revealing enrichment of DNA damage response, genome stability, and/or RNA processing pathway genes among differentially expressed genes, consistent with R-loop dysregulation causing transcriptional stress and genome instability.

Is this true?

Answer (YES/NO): NO